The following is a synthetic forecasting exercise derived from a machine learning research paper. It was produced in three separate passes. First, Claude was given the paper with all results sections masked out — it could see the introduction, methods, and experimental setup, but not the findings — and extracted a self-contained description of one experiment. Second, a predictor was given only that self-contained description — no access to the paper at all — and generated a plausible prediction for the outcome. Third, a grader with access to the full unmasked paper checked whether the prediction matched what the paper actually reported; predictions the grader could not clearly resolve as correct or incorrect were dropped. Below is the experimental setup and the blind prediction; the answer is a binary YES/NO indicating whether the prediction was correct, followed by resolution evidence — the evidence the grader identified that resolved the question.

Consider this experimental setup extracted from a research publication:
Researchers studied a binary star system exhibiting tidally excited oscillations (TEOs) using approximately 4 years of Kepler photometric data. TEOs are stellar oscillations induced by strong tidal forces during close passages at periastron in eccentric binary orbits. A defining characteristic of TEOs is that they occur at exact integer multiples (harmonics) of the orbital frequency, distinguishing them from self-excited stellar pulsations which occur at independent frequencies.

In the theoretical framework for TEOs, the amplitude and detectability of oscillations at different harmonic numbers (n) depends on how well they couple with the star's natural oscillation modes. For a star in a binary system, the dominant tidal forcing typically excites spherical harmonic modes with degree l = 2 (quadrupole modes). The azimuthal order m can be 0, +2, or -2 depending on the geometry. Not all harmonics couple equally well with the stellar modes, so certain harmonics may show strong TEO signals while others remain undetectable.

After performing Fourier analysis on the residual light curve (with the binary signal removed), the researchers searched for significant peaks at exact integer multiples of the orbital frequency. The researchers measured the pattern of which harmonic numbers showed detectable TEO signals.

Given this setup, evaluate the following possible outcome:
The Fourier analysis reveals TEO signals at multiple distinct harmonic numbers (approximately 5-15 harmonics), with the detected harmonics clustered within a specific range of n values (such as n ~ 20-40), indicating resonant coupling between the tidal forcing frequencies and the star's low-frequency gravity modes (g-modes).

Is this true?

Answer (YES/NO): NO